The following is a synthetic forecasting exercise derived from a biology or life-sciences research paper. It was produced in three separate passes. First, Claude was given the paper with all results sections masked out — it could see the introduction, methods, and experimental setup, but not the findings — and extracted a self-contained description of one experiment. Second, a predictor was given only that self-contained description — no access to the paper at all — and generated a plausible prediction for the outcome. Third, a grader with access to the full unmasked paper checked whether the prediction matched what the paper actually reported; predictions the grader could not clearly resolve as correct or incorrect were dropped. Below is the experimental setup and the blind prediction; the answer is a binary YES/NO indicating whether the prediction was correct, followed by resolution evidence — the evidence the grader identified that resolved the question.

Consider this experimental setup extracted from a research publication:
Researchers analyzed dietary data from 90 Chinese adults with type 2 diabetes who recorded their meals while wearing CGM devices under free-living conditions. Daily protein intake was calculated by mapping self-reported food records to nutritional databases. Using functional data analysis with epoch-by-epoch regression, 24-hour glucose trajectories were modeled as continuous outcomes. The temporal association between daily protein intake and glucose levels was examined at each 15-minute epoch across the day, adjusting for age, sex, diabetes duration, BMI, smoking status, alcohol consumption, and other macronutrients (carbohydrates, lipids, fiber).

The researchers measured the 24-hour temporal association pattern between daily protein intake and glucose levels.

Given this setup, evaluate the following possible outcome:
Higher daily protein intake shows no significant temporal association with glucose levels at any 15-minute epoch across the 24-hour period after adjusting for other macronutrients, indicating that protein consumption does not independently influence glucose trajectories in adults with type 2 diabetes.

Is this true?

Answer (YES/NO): NO